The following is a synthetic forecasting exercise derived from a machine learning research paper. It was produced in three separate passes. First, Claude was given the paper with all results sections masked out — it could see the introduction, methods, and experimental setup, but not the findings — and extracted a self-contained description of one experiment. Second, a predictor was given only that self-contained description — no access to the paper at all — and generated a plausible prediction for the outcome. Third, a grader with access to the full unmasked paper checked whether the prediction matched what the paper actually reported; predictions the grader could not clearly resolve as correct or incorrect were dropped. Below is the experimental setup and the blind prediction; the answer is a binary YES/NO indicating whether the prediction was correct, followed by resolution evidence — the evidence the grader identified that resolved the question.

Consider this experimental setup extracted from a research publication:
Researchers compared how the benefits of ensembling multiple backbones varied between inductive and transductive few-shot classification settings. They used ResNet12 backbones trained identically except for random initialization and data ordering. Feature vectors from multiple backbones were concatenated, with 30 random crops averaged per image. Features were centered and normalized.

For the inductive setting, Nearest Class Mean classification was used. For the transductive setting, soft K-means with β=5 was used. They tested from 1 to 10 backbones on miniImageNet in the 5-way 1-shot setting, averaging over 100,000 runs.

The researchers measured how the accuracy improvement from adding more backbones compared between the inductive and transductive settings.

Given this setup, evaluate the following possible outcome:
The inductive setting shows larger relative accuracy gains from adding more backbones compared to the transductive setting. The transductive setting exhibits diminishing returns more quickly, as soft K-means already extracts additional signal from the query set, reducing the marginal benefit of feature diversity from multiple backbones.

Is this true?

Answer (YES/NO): YES